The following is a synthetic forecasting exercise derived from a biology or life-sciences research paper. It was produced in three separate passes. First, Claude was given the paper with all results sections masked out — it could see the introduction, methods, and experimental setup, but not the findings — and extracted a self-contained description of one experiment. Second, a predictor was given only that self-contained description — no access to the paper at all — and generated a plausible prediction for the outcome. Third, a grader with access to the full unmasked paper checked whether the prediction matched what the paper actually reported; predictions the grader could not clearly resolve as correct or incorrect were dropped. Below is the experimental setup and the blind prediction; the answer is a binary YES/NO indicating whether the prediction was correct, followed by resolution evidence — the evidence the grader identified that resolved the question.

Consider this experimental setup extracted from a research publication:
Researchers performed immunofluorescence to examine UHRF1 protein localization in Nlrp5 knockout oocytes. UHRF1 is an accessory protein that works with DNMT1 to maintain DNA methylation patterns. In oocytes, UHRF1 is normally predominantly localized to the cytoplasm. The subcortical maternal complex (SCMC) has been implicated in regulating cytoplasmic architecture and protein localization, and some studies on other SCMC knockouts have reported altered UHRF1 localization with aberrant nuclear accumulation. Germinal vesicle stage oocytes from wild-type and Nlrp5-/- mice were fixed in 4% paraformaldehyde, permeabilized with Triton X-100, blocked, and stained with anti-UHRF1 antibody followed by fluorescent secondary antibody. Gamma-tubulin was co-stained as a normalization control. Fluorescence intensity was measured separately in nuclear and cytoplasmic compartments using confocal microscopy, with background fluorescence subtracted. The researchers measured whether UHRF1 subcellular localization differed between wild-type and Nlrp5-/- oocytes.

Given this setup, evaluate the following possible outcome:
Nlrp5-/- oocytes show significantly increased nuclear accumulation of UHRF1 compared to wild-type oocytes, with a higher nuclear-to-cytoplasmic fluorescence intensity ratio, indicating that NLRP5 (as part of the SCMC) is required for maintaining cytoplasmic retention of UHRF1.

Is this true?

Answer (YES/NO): YES